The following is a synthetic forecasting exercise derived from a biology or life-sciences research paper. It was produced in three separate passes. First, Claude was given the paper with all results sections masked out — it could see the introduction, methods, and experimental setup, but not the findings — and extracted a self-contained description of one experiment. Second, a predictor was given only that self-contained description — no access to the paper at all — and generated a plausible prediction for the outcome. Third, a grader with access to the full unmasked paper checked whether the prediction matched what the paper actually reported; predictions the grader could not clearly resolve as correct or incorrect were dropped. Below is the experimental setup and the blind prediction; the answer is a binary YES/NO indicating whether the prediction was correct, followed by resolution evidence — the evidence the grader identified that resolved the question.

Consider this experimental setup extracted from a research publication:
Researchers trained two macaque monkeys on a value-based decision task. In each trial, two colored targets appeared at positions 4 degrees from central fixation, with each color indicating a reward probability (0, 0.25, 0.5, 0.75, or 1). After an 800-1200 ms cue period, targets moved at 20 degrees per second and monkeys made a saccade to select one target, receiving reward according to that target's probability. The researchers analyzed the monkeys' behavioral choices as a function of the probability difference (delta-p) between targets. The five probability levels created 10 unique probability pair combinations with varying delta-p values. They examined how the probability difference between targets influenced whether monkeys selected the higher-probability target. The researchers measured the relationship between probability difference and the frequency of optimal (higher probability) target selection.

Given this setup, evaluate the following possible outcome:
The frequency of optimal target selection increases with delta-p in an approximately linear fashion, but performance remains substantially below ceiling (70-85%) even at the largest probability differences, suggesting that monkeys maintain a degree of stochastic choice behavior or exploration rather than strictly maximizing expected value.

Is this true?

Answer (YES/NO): NO